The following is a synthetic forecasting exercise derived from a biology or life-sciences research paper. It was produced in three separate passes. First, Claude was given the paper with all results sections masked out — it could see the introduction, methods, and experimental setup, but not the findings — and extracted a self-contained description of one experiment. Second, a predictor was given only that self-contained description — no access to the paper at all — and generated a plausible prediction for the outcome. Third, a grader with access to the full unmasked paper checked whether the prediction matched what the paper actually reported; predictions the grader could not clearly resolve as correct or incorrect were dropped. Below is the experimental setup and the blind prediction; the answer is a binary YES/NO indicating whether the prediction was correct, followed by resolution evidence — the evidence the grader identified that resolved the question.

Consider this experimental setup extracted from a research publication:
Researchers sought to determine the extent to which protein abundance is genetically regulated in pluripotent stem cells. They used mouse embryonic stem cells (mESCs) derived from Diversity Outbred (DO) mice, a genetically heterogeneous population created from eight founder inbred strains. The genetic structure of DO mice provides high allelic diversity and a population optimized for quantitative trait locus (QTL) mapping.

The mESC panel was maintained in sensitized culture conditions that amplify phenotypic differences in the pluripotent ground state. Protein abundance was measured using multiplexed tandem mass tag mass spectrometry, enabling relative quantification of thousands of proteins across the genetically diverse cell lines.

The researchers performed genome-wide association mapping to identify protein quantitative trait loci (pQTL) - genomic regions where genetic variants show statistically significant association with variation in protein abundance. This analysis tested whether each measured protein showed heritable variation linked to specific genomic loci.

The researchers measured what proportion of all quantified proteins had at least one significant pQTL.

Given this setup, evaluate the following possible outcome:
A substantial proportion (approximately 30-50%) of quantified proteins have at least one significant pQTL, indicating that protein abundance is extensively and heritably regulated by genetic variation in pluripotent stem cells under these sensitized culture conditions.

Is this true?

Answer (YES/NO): NO